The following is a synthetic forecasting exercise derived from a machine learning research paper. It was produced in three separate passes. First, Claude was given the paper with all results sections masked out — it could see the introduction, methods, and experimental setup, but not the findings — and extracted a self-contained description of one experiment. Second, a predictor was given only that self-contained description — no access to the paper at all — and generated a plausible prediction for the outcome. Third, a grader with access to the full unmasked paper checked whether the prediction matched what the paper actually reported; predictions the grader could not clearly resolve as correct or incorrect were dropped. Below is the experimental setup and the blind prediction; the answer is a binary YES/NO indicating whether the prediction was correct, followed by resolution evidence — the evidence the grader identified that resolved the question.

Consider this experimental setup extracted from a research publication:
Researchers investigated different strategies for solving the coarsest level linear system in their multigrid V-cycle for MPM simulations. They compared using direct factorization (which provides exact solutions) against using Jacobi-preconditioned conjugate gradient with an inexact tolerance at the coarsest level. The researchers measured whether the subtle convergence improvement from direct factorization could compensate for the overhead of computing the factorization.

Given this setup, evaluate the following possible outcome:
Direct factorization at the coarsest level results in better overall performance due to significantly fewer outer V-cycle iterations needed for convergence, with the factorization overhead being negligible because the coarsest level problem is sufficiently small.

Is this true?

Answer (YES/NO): NO